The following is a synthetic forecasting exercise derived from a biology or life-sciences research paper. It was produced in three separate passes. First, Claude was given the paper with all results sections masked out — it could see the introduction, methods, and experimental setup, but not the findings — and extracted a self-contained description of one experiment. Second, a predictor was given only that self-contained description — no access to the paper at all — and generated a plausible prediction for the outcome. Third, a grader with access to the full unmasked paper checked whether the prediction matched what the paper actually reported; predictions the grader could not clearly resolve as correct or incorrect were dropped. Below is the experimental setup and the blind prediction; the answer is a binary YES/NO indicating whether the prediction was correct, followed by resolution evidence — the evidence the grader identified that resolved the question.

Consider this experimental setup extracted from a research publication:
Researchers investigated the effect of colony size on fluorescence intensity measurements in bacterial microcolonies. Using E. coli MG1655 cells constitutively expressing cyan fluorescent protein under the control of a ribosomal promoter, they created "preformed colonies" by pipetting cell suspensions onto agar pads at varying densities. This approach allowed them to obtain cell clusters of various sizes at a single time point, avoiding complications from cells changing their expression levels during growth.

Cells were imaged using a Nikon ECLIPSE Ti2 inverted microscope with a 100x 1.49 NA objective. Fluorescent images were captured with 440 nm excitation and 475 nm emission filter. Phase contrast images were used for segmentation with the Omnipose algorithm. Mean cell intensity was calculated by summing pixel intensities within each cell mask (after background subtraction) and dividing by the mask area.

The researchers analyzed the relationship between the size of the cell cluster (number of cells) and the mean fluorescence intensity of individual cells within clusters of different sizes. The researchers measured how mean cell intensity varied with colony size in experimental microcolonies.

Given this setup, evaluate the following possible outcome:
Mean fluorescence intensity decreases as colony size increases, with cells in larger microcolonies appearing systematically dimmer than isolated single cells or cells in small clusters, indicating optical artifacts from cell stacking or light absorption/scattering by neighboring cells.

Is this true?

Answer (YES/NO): NO